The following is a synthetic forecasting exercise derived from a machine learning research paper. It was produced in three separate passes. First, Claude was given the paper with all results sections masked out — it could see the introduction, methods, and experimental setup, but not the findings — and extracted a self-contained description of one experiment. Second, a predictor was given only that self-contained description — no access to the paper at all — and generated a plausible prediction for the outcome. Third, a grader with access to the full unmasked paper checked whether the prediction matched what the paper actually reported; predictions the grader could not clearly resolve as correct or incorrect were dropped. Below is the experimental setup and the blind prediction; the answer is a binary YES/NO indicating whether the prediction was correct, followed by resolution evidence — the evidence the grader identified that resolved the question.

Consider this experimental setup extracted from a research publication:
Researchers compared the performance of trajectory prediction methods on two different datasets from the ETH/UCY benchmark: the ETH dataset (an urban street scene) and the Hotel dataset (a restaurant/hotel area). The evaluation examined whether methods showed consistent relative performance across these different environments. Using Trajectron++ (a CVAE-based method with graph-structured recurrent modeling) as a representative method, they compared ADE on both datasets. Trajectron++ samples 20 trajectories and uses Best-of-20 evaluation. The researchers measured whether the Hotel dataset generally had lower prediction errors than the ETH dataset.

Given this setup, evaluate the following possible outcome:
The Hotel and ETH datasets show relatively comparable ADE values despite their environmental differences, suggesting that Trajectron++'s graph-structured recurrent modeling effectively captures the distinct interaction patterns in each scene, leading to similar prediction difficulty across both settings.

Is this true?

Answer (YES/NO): NO